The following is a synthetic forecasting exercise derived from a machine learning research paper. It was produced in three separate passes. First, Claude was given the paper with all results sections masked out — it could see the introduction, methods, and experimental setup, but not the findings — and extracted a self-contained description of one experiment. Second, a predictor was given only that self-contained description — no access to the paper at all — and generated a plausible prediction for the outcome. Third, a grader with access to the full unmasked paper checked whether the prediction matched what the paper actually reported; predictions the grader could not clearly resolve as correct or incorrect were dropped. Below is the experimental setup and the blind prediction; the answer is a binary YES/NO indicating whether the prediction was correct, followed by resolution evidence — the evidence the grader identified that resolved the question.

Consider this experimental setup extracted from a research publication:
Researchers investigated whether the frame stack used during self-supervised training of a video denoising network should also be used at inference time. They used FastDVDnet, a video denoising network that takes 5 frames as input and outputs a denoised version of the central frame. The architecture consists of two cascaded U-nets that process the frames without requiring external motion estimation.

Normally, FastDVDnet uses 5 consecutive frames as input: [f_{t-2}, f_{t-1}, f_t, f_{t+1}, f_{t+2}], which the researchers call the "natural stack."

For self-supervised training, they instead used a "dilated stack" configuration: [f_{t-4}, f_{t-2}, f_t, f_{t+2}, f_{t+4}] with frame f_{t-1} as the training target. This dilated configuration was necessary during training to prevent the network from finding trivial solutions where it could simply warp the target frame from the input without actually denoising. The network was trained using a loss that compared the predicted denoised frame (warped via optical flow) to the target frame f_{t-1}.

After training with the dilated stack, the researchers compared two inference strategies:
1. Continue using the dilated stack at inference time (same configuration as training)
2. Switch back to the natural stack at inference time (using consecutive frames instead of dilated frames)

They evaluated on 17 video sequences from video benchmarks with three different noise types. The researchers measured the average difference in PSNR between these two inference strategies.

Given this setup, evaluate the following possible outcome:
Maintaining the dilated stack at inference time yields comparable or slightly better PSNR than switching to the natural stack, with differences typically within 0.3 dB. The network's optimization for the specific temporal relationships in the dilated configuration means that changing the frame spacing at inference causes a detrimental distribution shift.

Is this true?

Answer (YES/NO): NO